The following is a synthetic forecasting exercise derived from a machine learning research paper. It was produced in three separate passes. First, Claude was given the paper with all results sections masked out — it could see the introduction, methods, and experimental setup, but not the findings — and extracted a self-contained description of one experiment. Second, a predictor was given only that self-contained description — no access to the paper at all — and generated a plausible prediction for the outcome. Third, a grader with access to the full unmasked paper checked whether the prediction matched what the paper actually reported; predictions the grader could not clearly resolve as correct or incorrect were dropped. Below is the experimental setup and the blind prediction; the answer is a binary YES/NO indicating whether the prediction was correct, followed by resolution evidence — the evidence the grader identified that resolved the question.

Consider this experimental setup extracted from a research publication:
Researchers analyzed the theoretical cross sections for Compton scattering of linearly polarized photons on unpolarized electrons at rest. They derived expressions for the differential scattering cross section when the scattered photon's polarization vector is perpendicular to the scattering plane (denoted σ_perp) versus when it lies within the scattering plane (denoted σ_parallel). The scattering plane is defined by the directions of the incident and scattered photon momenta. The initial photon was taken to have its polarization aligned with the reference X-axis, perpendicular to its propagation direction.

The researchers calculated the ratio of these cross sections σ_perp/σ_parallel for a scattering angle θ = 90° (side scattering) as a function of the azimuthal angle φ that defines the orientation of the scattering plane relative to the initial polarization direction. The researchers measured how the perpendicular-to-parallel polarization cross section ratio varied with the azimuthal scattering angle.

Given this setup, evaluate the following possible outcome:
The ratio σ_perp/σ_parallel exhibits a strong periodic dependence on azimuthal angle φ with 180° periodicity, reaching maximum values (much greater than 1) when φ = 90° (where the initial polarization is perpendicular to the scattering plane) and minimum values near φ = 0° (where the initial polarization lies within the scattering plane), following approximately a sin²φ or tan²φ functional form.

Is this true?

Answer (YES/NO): YES